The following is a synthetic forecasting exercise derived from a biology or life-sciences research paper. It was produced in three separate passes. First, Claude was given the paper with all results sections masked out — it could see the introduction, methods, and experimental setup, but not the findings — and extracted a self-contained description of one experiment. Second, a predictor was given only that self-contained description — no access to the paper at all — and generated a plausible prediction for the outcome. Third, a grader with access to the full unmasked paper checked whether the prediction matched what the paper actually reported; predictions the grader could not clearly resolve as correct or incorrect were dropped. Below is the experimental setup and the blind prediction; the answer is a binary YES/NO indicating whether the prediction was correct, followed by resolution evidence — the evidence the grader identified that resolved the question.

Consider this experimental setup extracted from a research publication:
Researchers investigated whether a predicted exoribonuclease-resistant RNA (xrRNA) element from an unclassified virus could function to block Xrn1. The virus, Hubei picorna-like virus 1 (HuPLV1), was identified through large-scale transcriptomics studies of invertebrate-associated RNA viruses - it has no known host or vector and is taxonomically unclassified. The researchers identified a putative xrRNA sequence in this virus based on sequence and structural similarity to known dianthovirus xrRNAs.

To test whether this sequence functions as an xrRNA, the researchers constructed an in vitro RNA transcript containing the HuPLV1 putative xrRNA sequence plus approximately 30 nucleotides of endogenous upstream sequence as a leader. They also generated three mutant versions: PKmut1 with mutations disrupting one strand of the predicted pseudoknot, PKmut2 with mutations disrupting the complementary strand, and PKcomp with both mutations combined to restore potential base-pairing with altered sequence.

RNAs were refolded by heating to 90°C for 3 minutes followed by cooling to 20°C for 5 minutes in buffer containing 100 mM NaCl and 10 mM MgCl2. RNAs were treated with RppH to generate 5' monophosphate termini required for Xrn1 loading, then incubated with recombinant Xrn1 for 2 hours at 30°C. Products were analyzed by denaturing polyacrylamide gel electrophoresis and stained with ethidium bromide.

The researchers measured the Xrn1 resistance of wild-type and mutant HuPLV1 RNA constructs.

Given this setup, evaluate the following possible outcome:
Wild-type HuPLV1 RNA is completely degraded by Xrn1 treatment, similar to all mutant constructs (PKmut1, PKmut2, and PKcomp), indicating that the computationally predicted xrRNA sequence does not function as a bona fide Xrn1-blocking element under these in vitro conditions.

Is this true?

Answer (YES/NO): NO